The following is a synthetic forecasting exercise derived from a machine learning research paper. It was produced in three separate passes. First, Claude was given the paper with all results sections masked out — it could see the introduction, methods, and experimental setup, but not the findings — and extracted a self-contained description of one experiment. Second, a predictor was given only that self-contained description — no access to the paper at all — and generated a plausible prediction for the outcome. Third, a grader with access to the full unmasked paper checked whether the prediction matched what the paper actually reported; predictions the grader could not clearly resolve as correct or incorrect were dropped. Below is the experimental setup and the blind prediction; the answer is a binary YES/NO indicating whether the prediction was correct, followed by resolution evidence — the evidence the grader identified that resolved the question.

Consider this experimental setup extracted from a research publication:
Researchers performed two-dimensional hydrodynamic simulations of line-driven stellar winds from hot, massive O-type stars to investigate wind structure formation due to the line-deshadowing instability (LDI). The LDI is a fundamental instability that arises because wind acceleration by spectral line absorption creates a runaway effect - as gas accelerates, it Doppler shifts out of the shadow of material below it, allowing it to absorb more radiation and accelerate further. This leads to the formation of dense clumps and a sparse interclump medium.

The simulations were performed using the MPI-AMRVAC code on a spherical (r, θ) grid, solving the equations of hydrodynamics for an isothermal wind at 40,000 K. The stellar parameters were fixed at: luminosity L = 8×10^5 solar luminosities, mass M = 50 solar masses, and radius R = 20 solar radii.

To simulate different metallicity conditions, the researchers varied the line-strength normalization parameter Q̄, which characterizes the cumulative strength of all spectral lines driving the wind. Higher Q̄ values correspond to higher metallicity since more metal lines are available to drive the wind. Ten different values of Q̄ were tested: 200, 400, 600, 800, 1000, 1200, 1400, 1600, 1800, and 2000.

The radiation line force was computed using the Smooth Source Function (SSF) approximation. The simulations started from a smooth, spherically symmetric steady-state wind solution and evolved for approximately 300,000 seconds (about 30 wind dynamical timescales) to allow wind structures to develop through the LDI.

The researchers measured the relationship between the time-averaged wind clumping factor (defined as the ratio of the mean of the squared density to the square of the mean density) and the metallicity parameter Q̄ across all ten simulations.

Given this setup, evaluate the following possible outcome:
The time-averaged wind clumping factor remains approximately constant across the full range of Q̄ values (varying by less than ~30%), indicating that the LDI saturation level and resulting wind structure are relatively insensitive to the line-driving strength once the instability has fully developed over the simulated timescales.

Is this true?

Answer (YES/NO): NO